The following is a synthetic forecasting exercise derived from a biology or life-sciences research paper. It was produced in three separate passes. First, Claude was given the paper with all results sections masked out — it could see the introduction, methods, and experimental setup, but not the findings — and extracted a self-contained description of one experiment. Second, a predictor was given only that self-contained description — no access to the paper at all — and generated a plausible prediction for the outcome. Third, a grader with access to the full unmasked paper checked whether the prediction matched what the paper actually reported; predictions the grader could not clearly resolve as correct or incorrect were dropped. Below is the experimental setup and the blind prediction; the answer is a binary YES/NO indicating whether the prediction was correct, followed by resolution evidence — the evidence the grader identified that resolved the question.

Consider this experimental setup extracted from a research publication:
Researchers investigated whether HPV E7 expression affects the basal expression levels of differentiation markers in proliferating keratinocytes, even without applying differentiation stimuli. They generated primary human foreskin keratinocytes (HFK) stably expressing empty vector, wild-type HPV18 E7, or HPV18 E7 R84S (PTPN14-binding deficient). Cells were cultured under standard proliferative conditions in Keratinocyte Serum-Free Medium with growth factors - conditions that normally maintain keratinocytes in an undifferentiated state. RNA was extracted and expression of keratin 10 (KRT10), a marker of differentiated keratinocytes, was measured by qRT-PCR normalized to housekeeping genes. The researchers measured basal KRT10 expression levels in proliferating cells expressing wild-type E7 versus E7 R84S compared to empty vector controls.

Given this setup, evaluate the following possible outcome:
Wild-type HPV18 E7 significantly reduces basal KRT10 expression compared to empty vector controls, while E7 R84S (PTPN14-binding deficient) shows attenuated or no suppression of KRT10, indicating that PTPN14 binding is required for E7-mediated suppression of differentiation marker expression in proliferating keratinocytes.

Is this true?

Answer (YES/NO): YES